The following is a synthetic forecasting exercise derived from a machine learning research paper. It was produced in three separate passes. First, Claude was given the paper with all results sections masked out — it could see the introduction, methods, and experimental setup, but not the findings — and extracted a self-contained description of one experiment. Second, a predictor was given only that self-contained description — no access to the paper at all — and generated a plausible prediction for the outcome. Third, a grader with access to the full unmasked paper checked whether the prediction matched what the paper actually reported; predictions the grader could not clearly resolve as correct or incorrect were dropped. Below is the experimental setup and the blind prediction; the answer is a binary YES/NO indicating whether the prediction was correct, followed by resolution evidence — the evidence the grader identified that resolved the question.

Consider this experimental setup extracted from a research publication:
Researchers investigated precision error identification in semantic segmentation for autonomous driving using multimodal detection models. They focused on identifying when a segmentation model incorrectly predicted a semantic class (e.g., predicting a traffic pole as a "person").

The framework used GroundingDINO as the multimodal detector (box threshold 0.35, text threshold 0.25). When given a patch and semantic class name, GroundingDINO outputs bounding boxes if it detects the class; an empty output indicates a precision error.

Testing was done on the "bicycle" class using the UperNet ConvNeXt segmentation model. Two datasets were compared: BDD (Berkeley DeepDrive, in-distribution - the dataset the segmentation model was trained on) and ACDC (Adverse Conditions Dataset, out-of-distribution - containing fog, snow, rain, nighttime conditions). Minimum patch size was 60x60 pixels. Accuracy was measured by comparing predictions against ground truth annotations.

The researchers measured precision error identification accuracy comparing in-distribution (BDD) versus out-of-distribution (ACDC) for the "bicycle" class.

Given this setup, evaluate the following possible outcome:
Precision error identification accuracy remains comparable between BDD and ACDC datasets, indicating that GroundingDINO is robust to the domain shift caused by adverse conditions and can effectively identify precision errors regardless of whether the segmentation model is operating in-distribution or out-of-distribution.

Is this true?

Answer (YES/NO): NO